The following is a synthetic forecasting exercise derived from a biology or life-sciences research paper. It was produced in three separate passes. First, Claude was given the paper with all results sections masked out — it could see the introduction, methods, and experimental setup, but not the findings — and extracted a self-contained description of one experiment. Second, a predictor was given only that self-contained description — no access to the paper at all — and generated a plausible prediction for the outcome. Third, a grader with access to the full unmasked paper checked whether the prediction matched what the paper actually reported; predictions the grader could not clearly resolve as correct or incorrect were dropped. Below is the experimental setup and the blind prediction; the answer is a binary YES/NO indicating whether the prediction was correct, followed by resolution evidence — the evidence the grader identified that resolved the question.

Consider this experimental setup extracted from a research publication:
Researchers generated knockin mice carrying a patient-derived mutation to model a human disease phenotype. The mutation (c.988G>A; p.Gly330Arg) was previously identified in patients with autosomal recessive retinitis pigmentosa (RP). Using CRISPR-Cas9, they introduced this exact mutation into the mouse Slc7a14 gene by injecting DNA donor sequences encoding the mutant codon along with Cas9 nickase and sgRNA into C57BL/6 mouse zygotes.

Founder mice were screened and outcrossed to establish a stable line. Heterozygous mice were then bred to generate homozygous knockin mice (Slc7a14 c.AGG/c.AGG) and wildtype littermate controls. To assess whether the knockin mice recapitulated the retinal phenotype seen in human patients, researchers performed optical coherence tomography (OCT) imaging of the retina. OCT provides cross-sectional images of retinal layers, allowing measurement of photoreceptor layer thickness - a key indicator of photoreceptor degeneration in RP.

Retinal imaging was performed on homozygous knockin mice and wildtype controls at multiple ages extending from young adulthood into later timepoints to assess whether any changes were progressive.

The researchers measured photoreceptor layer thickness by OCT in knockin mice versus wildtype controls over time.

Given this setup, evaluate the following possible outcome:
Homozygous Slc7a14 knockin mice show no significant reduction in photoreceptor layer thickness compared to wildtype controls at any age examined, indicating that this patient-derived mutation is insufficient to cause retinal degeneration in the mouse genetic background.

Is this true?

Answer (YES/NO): NO